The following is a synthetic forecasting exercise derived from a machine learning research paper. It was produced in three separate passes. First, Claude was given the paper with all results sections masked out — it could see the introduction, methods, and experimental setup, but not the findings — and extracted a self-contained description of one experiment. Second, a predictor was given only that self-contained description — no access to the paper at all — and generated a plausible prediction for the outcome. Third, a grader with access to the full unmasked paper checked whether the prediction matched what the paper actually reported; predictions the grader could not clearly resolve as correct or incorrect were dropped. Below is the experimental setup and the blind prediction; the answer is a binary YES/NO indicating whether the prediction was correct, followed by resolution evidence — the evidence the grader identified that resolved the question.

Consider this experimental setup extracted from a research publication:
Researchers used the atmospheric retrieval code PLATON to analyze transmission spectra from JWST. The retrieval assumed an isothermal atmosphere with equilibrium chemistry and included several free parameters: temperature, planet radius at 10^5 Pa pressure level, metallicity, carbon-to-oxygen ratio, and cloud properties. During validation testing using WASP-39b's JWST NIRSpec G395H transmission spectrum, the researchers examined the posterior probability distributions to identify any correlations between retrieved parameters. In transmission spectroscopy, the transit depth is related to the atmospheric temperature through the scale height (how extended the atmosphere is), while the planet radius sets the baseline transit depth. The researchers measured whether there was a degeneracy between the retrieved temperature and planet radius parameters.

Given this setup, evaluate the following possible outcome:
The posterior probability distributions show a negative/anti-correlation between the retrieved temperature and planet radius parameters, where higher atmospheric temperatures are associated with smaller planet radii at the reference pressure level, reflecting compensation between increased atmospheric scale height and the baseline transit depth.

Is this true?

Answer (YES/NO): NO